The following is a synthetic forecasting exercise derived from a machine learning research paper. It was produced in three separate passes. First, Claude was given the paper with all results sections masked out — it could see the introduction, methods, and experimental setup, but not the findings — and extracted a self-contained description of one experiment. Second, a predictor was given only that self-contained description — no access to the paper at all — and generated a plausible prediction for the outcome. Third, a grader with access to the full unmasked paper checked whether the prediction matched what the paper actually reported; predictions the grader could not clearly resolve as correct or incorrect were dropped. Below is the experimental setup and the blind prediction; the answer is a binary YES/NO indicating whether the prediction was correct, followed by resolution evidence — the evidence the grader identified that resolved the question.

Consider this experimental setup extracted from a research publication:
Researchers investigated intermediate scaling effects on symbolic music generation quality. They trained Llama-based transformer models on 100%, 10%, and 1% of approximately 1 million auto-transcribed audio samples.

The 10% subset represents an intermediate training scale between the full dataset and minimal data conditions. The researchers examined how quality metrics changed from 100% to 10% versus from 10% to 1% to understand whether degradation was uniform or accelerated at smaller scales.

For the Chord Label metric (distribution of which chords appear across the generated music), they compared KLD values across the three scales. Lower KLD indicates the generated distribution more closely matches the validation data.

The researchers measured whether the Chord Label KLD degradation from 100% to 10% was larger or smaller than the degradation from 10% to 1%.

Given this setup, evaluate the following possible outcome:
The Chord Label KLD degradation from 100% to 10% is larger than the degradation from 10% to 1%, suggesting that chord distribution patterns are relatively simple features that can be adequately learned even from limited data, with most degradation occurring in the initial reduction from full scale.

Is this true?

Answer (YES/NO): NO